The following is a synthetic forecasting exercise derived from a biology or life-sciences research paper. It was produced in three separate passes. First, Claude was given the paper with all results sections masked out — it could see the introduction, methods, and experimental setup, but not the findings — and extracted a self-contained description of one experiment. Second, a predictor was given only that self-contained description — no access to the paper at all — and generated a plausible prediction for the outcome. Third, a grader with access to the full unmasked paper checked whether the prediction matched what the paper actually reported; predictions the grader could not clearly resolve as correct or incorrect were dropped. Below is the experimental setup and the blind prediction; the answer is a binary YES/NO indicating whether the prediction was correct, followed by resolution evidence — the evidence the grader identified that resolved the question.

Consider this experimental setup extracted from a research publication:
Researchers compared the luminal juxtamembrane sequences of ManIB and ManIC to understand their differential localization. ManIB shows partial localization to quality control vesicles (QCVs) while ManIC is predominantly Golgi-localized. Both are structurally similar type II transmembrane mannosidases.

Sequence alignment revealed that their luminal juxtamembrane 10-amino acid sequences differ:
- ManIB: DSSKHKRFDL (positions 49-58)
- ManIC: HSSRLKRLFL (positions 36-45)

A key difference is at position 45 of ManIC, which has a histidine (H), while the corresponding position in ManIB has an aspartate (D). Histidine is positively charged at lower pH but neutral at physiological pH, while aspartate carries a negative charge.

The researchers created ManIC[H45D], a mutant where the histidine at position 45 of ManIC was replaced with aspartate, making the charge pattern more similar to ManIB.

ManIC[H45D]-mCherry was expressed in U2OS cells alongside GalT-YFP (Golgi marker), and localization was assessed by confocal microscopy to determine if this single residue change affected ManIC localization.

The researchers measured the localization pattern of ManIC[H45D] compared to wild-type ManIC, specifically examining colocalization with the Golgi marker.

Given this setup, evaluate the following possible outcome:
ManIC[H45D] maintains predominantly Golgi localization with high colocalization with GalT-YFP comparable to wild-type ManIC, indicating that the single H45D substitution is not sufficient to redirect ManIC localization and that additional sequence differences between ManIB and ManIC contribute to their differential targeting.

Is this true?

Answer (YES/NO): NO